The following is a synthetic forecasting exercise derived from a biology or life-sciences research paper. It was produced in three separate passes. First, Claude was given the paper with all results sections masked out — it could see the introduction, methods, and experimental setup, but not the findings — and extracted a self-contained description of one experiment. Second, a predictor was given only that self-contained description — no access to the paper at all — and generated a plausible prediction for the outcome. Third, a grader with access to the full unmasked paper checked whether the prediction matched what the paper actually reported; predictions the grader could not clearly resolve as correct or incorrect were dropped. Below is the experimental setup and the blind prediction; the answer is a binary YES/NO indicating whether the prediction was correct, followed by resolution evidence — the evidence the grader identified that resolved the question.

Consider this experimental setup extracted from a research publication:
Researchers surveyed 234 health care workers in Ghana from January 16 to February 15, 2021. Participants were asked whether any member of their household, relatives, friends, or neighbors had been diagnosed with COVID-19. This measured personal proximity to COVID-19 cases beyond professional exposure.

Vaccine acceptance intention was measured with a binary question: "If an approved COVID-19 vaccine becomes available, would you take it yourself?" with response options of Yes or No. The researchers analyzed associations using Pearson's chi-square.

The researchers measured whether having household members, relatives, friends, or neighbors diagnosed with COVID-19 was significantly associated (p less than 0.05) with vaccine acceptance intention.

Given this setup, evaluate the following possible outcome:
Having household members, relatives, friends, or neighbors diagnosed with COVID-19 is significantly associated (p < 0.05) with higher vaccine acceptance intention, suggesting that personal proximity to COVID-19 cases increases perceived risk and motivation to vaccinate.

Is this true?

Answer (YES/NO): YES